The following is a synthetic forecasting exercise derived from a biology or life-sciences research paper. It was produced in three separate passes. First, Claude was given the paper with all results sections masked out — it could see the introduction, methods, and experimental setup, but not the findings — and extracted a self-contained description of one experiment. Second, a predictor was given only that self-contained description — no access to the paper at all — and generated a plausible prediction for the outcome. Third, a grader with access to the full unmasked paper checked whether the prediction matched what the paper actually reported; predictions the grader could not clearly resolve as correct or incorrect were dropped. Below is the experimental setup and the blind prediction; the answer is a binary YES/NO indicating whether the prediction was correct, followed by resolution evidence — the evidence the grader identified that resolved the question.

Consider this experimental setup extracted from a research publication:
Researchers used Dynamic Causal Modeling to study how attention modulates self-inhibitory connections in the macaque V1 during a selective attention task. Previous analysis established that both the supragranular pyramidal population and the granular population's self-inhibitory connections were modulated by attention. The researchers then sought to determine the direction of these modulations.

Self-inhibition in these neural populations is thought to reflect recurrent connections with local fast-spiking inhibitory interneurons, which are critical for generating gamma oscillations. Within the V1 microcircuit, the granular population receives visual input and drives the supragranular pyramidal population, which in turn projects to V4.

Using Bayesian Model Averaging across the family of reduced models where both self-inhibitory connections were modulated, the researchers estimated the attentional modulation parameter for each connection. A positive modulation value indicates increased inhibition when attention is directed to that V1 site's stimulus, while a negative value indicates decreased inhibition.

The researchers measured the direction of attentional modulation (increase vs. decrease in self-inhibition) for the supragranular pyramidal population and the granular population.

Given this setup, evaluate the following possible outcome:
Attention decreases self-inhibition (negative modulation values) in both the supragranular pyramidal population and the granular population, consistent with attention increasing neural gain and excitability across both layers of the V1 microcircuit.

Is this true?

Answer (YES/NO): NO